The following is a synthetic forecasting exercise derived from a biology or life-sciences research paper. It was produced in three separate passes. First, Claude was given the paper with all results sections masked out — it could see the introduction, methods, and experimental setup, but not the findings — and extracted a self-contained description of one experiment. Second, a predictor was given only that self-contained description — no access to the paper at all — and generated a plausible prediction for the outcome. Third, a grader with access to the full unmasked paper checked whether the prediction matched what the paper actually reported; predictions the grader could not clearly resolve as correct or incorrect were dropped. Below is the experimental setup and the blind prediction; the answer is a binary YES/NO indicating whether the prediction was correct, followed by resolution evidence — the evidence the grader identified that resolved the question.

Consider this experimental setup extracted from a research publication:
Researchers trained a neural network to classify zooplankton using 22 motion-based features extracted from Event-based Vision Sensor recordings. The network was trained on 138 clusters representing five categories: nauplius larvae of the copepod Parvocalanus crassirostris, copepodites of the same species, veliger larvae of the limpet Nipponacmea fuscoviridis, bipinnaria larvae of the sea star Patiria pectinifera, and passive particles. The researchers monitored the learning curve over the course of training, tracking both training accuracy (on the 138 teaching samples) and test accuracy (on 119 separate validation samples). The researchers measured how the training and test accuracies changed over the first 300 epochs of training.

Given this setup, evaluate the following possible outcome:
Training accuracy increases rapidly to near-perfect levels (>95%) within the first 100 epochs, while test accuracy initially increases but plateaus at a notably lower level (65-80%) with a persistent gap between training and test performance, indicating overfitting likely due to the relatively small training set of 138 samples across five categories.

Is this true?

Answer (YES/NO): NO